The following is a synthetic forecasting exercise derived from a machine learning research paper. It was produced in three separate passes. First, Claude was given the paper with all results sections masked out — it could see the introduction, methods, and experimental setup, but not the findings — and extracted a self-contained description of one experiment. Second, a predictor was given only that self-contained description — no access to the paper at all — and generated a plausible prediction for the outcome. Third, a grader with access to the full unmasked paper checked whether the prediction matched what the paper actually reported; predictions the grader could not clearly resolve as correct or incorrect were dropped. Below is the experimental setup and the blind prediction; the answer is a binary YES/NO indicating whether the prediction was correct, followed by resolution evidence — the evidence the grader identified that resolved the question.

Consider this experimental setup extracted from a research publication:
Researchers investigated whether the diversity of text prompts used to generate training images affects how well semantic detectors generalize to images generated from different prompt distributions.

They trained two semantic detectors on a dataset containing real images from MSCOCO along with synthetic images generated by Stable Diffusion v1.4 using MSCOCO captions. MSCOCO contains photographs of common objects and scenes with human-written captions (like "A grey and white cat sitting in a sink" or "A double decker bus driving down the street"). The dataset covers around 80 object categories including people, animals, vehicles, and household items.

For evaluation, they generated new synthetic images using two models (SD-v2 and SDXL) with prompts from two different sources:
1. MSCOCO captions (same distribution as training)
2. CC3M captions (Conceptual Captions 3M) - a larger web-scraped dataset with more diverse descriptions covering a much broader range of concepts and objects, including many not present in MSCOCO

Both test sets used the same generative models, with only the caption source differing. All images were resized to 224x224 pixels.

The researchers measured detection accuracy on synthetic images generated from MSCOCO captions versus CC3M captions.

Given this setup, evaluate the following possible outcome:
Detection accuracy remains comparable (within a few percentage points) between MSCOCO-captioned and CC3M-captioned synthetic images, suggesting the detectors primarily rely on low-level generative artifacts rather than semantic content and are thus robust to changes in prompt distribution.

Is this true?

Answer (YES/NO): NO